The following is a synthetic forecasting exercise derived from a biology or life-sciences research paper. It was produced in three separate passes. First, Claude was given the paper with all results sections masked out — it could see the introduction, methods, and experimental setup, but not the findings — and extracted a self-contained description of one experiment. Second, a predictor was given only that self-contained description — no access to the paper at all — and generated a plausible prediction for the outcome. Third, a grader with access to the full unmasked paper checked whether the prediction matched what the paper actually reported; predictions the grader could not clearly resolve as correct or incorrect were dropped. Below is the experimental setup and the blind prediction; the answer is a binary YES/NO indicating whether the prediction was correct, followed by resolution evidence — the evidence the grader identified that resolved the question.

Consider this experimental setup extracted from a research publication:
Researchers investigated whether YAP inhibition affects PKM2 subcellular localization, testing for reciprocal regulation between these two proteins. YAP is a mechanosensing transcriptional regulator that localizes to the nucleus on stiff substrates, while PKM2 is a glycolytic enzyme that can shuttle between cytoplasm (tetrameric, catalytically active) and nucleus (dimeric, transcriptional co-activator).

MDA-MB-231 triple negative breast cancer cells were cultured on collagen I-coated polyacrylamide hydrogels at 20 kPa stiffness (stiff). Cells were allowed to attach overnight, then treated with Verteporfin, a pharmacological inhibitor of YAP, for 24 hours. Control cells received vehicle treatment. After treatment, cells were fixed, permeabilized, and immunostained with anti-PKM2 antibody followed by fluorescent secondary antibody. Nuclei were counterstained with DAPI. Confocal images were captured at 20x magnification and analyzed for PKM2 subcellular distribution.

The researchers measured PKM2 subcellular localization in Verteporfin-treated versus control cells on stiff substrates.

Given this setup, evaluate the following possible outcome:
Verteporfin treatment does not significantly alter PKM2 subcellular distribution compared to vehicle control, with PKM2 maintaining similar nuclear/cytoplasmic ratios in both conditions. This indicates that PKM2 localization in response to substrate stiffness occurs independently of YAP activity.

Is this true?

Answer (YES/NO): NO